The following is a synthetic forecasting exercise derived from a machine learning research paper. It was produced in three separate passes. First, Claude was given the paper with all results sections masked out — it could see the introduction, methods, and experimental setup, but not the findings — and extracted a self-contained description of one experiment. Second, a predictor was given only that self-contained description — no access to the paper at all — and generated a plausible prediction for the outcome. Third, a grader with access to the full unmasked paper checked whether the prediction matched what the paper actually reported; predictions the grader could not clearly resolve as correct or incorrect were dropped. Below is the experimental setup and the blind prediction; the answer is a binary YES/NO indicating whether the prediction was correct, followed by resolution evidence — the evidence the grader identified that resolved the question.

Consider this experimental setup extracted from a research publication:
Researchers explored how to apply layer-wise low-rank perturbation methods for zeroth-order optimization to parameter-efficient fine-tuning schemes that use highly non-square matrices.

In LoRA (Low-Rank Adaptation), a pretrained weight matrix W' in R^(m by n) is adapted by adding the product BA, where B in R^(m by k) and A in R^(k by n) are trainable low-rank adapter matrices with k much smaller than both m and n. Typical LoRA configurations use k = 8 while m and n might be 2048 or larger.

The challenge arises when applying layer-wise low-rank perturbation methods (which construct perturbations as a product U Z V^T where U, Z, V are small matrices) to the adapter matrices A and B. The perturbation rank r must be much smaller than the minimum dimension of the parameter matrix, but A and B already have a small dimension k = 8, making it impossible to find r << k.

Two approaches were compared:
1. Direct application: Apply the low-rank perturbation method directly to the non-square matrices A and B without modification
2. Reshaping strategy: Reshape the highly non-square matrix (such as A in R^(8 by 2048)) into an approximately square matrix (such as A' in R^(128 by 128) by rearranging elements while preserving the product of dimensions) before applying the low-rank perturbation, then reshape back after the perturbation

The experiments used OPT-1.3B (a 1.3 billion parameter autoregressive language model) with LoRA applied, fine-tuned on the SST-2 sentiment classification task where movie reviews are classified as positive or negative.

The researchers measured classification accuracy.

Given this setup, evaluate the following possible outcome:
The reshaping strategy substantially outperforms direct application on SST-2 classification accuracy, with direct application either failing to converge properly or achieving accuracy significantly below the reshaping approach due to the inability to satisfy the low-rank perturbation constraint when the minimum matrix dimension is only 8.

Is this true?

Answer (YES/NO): NO